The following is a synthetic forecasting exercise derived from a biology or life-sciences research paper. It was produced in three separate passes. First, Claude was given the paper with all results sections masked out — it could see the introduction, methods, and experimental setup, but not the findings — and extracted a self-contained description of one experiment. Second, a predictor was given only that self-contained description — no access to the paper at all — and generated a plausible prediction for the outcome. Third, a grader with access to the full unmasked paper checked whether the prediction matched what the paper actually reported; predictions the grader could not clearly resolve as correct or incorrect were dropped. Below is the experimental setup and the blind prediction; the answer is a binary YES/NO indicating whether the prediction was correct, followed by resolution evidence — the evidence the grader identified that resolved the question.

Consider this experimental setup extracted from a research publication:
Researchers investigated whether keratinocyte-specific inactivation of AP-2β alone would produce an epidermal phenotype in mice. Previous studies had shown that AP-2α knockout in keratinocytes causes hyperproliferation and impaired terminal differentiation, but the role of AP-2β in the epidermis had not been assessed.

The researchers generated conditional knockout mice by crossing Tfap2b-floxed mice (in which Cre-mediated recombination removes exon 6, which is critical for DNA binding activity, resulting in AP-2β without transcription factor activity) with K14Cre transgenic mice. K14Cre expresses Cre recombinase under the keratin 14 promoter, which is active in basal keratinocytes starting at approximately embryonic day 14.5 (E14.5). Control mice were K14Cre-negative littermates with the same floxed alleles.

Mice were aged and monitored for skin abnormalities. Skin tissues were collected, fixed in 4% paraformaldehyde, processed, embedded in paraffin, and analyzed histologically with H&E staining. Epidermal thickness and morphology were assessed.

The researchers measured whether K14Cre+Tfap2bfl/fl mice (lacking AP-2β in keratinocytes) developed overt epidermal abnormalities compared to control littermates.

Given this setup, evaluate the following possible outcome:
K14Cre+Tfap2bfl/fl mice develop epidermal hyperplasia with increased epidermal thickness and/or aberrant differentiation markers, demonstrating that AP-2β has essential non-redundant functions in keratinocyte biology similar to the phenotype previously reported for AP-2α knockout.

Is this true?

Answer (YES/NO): NO